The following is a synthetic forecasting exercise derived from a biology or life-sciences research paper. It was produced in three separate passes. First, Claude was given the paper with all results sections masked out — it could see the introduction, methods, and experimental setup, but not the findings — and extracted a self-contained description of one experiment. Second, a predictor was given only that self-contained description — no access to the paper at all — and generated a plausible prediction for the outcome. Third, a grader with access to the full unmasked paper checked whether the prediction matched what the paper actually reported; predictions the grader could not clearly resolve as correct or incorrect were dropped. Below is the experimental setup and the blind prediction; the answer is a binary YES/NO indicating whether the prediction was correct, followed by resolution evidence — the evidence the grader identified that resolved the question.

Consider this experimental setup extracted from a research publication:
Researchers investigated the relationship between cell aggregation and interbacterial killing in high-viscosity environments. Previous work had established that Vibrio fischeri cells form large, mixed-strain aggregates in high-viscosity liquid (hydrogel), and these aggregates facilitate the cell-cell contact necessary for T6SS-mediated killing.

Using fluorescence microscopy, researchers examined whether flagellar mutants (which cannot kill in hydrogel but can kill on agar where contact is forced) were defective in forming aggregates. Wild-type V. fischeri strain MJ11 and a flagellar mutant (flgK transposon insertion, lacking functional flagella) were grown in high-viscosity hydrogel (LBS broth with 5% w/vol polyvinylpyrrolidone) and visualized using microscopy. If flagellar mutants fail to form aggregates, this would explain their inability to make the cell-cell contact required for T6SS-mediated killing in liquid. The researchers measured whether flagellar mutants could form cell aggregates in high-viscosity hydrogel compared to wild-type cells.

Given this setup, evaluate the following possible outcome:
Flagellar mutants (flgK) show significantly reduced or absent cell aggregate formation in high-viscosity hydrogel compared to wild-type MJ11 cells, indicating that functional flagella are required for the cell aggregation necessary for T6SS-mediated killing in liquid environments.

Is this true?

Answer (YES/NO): YES